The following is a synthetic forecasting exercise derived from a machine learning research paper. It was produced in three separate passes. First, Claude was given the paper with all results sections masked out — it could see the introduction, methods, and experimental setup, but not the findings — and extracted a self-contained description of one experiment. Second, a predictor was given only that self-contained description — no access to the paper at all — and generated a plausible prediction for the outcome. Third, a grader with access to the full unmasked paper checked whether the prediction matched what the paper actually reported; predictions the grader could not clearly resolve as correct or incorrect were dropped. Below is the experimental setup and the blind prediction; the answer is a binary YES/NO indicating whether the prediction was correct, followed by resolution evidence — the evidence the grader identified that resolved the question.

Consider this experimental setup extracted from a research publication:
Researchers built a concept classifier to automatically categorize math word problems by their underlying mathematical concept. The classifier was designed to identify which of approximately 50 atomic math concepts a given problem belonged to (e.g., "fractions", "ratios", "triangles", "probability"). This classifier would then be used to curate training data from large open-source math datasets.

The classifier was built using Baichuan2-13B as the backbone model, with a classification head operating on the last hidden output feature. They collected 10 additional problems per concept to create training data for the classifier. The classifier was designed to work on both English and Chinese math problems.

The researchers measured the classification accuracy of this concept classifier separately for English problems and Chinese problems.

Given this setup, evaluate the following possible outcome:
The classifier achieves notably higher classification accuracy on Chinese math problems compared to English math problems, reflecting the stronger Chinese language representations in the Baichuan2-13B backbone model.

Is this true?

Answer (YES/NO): NO